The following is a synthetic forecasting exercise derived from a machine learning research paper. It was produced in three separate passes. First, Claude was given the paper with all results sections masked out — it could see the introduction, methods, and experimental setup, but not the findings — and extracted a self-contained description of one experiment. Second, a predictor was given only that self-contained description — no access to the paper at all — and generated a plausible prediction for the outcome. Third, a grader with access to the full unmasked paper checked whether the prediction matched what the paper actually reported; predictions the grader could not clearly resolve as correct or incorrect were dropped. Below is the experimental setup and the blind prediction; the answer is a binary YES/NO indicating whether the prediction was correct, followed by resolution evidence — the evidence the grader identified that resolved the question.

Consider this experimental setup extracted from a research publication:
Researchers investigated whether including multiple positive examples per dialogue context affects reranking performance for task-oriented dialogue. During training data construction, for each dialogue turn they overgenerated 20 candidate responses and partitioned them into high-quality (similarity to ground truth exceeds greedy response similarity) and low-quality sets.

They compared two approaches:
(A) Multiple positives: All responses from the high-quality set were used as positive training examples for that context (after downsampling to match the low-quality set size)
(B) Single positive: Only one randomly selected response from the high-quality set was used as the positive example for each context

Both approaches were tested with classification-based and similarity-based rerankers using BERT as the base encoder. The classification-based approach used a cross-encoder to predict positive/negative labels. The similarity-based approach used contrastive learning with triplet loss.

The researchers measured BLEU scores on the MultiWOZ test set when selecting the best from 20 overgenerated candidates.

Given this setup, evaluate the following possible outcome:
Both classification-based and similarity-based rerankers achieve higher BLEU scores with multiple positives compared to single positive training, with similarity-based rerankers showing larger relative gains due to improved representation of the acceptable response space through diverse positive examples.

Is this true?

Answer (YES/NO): NO